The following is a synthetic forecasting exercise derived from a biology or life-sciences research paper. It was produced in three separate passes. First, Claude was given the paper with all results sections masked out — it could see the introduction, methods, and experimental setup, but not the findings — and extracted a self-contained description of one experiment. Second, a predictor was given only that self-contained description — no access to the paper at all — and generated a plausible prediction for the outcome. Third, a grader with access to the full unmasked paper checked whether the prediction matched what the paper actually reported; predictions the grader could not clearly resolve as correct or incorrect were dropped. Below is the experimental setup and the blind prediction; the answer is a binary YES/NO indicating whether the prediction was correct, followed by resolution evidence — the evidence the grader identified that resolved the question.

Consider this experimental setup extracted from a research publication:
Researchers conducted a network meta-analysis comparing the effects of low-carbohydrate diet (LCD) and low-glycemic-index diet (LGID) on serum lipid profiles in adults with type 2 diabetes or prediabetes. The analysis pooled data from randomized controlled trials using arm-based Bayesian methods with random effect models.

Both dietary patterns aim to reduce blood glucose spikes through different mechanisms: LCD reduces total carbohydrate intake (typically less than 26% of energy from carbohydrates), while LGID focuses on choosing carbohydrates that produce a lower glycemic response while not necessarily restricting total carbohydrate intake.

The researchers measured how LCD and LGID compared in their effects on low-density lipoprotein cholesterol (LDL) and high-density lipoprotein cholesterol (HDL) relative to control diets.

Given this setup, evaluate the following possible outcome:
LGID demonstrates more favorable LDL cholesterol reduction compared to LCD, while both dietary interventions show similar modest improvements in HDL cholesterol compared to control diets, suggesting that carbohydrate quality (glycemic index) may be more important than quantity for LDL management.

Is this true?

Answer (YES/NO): NO